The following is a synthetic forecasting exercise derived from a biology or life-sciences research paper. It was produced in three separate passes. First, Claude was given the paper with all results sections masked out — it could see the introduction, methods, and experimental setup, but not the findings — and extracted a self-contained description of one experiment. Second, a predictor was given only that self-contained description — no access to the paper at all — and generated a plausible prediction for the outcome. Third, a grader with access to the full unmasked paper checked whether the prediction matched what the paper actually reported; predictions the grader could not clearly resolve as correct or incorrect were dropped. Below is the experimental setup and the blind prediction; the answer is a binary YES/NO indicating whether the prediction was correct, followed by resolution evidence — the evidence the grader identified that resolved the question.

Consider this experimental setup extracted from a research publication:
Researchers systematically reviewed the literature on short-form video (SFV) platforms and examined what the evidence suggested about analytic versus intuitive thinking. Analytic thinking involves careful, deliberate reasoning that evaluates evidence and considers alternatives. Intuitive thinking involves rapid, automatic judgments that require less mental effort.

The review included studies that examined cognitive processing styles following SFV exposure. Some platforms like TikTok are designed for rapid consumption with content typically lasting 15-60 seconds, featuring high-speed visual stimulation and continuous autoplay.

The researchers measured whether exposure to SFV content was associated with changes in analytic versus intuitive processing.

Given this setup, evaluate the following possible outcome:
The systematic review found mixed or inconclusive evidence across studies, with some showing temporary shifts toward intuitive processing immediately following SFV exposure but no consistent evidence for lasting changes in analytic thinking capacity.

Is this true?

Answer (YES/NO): NO